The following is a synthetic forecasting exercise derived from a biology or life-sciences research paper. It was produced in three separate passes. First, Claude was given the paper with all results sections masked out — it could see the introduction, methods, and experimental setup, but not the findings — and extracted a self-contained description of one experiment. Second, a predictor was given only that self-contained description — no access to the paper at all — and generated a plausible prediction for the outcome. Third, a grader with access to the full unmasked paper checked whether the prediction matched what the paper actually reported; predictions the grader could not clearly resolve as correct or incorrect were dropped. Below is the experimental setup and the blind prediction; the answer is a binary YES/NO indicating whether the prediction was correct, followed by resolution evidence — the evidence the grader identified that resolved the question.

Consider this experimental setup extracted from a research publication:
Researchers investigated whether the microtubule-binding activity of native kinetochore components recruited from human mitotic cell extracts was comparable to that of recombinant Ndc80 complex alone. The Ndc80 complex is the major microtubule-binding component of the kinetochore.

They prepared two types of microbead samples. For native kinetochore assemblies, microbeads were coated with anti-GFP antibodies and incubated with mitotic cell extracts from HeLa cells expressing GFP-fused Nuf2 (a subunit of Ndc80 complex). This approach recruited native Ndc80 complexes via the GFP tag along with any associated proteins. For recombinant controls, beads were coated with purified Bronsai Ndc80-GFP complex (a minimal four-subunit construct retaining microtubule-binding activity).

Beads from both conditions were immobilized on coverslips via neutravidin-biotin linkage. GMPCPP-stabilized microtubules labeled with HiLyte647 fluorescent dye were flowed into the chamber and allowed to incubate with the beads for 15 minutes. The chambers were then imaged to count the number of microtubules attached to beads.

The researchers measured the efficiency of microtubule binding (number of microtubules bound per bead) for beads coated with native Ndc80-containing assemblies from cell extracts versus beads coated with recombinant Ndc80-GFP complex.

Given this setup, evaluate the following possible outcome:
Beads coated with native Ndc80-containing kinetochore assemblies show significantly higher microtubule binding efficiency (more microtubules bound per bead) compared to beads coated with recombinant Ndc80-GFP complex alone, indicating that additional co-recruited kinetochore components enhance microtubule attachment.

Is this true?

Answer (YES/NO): NO